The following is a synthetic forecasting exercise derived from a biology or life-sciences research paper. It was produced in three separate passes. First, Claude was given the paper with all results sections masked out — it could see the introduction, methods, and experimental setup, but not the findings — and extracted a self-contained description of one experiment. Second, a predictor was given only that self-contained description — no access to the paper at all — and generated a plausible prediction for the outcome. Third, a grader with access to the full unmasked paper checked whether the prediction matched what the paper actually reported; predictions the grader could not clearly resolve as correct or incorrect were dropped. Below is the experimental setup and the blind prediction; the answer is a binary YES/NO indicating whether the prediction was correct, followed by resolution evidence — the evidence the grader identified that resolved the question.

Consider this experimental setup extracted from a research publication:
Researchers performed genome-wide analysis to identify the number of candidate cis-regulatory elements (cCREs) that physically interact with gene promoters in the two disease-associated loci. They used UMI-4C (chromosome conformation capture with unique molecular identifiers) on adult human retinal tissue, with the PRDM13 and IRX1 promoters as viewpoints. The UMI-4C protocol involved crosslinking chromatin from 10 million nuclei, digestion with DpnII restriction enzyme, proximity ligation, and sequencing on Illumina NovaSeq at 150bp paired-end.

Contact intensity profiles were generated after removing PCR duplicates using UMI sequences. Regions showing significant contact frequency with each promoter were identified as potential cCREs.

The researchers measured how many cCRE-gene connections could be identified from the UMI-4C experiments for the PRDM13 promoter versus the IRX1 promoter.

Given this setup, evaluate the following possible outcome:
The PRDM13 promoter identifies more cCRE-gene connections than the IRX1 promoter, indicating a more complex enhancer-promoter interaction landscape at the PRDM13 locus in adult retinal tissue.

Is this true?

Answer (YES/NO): NO